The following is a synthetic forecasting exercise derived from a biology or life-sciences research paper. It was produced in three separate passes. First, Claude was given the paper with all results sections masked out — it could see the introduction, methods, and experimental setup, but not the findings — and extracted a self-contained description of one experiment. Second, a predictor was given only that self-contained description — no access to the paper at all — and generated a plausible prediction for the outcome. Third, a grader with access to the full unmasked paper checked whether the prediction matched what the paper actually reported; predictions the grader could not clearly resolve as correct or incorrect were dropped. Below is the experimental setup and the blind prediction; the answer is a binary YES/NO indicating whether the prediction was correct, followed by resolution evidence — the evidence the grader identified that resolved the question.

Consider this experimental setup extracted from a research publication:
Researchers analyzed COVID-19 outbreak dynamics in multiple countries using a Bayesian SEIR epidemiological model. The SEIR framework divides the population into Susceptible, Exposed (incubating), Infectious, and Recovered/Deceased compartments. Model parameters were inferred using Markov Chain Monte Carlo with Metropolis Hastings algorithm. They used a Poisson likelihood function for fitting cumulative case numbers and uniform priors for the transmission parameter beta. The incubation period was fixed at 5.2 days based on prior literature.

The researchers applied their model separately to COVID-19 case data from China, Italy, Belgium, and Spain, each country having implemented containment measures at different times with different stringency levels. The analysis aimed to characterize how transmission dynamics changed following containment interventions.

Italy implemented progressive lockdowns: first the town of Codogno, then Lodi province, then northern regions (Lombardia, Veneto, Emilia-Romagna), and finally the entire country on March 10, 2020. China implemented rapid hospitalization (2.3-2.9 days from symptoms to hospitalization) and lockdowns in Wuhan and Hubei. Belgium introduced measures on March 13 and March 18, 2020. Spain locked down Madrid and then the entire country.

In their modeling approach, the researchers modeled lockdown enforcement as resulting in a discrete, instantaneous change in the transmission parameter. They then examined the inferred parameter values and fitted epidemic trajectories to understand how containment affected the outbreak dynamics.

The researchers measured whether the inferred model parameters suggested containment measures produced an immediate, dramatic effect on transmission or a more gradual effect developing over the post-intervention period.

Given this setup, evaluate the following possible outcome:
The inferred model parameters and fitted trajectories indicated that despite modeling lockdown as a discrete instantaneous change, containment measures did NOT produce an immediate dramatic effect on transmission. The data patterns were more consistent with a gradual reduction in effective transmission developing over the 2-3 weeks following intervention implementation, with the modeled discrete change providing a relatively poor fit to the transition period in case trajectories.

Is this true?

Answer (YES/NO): NO